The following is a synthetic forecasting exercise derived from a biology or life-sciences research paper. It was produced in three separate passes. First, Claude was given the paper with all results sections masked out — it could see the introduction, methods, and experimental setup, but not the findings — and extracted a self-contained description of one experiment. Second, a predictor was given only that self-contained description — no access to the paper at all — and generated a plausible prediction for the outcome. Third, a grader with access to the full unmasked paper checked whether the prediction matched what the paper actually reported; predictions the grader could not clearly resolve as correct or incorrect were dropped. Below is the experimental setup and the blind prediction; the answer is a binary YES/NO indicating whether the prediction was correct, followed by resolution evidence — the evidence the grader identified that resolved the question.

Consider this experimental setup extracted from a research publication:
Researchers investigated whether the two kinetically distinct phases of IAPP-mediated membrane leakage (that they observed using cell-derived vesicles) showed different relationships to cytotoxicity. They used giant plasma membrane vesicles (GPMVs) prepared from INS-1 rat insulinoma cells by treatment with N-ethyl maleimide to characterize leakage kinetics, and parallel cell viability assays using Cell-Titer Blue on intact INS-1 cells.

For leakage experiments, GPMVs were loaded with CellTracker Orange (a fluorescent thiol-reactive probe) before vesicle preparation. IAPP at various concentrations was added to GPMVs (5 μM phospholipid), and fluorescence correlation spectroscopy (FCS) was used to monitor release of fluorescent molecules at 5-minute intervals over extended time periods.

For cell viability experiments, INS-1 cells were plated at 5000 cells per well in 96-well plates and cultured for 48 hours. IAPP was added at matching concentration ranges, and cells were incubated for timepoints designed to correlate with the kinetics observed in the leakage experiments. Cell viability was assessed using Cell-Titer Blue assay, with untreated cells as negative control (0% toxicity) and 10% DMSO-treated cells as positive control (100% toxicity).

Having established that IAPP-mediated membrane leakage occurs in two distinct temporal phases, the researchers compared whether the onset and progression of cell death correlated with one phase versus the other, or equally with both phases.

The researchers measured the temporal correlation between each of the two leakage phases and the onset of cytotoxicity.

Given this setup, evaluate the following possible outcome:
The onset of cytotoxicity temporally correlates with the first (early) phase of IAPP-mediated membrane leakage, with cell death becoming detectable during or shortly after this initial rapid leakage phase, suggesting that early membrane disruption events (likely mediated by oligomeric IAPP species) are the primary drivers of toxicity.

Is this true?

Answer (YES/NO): NO